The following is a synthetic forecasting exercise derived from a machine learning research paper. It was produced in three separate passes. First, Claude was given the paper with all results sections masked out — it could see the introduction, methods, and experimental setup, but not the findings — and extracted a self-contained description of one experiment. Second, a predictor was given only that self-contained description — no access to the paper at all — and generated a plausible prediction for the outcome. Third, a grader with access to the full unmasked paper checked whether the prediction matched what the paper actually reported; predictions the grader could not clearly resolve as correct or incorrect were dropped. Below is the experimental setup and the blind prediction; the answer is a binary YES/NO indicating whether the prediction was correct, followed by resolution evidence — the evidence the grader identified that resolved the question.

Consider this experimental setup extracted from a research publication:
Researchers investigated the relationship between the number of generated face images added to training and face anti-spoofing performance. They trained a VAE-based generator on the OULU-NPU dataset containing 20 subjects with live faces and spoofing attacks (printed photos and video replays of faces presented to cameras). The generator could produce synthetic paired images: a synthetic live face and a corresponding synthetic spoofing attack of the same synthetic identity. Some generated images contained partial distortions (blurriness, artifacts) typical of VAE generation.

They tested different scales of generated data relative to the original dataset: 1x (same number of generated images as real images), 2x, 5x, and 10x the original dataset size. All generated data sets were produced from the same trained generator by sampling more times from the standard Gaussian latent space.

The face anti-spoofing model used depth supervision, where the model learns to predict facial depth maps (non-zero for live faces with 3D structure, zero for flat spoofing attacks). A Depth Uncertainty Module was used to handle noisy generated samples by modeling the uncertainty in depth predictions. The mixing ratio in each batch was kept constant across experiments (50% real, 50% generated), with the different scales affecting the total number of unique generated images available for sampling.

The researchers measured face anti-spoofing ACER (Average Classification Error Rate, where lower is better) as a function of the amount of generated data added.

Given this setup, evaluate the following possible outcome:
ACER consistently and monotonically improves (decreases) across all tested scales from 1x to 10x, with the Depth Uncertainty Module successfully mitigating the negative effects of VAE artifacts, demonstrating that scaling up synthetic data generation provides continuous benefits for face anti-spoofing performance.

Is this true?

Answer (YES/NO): NO